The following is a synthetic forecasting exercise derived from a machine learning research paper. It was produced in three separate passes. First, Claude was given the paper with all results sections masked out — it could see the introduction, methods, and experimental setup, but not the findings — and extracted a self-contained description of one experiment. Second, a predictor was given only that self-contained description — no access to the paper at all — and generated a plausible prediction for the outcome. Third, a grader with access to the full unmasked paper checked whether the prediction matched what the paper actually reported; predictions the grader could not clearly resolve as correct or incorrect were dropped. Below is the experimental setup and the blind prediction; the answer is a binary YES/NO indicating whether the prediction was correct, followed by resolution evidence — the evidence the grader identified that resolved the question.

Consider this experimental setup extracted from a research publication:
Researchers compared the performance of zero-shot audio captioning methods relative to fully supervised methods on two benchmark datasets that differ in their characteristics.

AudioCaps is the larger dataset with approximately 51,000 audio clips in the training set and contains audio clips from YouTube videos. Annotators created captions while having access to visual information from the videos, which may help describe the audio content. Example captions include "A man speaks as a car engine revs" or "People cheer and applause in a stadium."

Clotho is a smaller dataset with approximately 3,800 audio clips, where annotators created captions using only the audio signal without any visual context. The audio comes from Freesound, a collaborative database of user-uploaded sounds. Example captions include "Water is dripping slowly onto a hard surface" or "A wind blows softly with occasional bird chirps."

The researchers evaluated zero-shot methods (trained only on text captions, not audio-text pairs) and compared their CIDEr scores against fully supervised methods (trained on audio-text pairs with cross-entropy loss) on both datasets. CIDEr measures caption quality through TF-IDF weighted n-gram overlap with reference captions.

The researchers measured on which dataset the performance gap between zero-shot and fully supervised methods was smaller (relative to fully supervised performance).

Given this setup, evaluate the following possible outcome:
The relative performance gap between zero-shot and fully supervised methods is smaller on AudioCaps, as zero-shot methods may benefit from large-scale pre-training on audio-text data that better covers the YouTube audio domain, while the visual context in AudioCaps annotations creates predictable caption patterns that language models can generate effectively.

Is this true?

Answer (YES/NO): NO